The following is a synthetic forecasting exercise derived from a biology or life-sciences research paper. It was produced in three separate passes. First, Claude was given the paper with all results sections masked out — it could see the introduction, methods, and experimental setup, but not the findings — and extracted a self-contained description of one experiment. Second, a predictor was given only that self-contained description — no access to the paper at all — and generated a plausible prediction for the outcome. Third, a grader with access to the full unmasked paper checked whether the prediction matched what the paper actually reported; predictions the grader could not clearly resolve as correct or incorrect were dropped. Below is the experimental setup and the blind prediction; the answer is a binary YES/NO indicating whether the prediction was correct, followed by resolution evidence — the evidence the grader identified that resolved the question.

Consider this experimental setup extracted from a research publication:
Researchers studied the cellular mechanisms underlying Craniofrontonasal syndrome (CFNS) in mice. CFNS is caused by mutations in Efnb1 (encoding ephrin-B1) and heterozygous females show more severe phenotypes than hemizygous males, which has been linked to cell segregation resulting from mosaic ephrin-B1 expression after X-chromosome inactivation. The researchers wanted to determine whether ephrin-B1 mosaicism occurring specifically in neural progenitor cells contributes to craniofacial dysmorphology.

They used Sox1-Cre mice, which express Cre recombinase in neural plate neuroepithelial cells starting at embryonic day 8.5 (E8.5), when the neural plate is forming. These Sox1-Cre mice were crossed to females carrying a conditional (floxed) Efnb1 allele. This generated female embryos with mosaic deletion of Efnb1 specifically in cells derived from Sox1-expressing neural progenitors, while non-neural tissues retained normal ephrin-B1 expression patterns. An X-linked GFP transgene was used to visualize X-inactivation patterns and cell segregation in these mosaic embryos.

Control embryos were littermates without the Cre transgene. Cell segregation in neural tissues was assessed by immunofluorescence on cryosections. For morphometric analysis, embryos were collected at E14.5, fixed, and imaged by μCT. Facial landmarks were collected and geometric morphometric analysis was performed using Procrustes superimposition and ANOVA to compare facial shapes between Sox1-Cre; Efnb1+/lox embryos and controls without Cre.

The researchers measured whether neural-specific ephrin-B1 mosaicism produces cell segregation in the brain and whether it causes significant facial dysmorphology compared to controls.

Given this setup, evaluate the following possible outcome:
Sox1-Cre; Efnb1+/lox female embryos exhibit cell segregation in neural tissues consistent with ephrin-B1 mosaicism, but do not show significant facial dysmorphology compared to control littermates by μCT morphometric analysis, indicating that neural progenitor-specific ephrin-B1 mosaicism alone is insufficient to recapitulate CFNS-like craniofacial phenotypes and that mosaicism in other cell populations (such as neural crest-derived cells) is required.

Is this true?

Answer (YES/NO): YES